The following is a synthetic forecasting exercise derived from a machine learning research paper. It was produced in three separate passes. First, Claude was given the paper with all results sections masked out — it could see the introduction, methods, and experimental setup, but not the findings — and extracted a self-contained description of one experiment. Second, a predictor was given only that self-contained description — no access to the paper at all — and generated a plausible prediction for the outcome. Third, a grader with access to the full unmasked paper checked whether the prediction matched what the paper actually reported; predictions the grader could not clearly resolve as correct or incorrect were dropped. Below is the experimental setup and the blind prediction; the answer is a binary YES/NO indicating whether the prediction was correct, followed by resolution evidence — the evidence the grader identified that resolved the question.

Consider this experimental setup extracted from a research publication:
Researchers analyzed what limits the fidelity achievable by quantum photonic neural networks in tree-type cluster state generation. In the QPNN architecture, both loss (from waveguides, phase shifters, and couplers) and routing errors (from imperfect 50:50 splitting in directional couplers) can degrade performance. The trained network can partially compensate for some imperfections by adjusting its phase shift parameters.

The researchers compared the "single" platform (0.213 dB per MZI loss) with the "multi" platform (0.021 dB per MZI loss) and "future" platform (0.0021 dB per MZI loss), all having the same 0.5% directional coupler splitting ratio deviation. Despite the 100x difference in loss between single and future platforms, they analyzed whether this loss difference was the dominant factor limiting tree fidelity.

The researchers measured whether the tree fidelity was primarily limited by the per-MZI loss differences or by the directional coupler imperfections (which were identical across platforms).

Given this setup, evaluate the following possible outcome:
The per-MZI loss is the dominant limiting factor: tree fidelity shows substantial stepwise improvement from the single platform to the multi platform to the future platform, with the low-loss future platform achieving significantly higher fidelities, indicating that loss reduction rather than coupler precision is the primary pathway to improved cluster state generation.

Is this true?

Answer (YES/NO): NO